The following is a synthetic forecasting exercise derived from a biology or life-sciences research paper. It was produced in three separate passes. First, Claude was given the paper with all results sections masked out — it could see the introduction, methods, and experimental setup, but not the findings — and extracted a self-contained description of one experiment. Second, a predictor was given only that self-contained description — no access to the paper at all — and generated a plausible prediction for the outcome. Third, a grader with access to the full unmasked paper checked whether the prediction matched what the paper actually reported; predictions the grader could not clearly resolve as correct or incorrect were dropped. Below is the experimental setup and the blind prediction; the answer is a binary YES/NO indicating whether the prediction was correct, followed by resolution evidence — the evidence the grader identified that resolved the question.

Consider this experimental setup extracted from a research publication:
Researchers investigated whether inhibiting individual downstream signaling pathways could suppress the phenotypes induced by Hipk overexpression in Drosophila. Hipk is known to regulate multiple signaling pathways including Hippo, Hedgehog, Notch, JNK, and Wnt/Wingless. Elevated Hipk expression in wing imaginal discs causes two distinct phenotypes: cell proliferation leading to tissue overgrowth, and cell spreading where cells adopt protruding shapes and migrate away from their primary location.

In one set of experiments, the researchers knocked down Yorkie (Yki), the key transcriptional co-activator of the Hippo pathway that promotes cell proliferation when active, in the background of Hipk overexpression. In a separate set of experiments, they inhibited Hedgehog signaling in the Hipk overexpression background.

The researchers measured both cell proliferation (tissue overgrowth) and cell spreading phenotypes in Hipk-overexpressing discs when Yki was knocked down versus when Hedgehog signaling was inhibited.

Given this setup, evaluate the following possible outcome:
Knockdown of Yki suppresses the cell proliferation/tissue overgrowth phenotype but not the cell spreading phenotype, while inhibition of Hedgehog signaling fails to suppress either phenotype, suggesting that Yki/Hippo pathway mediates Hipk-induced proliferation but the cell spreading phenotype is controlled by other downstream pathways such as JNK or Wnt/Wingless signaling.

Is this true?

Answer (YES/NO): NO